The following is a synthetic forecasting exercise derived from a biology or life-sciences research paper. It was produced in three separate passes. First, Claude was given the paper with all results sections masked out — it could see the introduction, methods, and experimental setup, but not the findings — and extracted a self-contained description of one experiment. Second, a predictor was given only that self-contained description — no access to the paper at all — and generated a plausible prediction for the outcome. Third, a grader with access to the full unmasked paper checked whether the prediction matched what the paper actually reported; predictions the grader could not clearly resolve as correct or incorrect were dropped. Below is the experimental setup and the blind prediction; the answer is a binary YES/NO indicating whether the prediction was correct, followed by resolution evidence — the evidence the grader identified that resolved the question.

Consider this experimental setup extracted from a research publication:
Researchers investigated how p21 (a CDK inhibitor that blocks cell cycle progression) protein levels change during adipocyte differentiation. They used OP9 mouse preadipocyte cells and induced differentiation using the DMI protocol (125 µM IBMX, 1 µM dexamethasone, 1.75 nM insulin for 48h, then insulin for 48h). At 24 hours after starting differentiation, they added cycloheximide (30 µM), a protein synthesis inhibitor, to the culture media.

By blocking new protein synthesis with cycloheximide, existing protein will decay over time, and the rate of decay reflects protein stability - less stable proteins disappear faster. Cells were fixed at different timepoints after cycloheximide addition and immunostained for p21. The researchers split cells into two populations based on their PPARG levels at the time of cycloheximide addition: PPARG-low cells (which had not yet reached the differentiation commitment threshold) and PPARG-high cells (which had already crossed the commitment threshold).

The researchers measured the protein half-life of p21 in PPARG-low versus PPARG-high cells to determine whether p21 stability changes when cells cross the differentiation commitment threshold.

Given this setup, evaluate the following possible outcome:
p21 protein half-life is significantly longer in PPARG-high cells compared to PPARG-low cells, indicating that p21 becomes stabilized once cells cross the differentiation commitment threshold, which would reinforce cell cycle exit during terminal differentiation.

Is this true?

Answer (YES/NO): NO